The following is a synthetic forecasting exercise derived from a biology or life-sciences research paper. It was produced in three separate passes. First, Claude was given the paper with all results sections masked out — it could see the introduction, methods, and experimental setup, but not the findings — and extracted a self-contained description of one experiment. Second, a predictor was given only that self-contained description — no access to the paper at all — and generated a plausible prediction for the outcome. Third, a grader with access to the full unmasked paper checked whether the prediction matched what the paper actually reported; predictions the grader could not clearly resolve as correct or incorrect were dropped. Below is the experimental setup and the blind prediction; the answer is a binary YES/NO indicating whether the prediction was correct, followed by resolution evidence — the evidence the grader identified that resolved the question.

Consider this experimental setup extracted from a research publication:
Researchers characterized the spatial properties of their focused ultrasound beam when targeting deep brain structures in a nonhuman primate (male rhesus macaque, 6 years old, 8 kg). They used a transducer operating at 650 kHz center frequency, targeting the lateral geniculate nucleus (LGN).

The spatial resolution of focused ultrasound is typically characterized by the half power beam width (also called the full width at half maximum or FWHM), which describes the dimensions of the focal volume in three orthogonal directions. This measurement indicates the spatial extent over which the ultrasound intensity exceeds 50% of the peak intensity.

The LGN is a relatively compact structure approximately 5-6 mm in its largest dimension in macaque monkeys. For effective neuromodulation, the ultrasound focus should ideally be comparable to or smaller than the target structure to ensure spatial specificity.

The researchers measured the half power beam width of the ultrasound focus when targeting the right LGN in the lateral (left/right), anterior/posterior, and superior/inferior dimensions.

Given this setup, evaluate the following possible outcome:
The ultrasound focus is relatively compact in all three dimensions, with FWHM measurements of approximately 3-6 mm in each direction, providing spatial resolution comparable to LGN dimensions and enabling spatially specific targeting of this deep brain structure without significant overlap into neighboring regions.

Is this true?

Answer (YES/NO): NO